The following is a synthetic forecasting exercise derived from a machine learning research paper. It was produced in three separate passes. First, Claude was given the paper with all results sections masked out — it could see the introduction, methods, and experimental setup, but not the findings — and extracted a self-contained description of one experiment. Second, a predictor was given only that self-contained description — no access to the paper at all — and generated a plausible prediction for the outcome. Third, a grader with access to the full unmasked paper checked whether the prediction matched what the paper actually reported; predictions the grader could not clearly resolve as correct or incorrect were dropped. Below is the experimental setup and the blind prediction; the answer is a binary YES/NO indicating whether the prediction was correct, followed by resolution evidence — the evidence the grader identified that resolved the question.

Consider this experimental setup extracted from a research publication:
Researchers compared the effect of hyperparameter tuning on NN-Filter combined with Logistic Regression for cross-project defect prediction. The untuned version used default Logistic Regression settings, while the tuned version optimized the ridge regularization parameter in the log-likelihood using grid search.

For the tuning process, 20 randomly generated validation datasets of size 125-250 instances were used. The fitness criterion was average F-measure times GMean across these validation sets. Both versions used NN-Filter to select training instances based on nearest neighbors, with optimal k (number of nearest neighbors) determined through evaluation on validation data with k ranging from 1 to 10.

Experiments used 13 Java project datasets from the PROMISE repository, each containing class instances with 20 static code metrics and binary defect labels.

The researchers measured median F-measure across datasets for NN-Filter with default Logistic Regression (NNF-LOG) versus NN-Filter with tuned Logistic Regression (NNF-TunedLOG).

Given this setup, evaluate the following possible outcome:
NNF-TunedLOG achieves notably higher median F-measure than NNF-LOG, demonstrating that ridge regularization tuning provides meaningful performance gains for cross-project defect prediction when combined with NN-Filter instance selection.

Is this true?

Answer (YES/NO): NO